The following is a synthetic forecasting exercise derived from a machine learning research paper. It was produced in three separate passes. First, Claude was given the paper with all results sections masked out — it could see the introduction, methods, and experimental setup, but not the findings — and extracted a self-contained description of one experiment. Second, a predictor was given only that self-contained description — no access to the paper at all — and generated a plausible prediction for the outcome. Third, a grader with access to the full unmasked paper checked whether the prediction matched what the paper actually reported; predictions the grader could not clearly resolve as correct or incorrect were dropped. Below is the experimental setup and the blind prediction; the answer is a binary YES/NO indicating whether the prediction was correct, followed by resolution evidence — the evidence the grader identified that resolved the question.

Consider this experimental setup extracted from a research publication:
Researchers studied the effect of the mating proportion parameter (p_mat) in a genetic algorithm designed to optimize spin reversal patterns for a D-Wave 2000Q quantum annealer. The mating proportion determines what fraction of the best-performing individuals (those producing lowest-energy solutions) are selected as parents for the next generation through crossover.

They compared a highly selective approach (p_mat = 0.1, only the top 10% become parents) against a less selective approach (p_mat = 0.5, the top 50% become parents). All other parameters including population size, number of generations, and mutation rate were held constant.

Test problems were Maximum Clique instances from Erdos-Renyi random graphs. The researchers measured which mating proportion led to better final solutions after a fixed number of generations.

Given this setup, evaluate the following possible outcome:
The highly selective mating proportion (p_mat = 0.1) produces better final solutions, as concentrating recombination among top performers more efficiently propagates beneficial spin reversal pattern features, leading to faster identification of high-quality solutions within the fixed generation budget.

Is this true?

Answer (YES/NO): YES